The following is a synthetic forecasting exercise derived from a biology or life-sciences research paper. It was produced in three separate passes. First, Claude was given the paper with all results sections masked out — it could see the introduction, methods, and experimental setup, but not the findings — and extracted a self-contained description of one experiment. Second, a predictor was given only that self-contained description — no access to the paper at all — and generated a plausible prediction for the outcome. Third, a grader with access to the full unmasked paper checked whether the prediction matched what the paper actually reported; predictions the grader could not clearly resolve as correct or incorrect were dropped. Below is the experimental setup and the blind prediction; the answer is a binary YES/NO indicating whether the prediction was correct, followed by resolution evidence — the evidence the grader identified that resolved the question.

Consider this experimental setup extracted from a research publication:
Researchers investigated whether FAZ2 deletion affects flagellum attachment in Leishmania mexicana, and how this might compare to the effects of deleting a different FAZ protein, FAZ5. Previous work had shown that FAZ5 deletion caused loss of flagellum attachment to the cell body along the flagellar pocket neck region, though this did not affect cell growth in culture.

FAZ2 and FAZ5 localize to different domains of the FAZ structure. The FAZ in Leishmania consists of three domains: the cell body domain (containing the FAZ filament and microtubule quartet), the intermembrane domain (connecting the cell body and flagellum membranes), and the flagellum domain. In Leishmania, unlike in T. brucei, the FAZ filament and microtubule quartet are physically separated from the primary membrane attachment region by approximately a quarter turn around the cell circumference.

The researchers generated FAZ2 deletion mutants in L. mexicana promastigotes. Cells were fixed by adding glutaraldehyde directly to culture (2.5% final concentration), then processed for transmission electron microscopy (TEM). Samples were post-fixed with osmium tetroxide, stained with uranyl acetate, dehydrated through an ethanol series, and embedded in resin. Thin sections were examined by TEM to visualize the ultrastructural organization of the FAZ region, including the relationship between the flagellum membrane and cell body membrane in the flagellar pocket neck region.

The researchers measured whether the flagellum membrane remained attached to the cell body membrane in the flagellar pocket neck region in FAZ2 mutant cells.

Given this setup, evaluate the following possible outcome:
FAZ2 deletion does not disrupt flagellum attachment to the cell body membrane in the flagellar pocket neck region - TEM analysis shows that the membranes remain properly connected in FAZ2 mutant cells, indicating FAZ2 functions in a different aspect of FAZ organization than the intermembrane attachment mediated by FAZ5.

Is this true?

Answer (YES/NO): NO